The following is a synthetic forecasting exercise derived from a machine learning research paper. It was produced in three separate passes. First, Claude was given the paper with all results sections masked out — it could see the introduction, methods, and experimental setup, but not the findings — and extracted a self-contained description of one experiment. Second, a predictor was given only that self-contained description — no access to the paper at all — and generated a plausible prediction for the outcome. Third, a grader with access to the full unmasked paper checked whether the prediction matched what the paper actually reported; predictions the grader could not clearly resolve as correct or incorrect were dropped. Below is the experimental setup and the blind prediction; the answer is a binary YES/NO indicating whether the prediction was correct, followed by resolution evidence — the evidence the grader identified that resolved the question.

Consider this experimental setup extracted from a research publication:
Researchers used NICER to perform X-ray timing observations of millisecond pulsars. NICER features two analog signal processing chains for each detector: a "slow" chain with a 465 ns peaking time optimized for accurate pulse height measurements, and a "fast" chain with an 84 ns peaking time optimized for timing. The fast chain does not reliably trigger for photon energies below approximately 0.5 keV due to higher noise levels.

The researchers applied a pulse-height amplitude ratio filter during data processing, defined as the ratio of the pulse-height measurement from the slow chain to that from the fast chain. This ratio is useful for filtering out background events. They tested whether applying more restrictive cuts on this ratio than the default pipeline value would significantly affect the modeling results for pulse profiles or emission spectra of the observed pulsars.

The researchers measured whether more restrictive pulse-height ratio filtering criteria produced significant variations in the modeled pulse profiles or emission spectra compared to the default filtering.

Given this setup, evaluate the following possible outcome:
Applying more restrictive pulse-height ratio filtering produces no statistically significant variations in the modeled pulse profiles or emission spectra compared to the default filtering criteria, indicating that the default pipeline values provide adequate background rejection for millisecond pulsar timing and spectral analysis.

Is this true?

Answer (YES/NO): YES